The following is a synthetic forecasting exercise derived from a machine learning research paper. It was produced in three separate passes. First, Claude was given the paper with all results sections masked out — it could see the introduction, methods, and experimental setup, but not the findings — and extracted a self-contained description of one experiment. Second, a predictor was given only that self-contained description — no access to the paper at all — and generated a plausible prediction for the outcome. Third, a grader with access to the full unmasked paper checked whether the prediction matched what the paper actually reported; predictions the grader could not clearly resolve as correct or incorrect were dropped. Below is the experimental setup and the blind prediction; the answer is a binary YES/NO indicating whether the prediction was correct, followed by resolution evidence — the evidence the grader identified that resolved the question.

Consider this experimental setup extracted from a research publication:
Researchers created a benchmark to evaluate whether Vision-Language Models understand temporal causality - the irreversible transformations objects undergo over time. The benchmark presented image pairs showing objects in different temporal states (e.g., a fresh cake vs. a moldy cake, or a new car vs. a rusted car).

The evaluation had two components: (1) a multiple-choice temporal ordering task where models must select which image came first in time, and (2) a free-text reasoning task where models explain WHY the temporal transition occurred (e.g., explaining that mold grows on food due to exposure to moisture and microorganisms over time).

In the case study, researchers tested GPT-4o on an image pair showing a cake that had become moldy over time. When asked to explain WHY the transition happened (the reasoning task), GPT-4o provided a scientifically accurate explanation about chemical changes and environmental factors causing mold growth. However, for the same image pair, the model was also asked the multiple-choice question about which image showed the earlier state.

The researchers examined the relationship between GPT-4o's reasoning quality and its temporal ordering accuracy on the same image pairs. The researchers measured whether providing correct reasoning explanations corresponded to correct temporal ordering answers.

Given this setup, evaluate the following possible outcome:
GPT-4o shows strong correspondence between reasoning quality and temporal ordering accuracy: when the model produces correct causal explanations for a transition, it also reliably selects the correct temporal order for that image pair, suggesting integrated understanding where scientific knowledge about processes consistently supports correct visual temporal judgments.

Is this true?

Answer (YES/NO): NO